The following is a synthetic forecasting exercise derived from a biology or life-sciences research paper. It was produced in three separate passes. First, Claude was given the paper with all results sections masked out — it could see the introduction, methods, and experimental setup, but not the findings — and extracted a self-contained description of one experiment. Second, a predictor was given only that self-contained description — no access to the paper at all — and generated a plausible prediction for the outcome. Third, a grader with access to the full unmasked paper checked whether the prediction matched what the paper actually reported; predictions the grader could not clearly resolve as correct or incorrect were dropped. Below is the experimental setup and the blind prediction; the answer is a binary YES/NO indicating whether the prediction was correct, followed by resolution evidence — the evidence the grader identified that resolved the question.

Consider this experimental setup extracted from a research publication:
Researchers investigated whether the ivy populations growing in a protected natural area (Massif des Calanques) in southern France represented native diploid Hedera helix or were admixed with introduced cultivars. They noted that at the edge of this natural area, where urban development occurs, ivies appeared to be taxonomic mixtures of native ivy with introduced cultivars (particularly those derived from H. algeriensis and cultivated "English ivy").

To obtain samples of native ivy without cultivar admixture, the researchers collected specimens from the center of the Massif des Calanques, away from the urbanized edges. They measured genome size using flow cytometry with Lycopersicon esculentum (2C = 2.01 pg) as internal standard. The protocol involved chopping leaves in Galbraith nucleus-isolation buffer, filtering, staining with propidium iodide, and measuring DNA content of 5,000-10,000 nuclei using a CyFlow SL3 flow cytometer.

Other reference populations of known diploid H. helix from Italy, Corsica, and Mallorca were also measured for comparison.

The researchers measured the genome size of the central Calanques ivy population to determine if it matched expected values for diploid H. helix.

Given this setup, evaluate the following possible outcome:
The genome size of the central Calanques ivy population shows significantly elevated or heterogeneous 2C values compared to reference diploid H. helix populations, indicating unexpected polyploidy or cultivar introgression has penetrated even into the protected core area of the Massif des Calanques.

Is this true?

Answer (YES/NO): NO